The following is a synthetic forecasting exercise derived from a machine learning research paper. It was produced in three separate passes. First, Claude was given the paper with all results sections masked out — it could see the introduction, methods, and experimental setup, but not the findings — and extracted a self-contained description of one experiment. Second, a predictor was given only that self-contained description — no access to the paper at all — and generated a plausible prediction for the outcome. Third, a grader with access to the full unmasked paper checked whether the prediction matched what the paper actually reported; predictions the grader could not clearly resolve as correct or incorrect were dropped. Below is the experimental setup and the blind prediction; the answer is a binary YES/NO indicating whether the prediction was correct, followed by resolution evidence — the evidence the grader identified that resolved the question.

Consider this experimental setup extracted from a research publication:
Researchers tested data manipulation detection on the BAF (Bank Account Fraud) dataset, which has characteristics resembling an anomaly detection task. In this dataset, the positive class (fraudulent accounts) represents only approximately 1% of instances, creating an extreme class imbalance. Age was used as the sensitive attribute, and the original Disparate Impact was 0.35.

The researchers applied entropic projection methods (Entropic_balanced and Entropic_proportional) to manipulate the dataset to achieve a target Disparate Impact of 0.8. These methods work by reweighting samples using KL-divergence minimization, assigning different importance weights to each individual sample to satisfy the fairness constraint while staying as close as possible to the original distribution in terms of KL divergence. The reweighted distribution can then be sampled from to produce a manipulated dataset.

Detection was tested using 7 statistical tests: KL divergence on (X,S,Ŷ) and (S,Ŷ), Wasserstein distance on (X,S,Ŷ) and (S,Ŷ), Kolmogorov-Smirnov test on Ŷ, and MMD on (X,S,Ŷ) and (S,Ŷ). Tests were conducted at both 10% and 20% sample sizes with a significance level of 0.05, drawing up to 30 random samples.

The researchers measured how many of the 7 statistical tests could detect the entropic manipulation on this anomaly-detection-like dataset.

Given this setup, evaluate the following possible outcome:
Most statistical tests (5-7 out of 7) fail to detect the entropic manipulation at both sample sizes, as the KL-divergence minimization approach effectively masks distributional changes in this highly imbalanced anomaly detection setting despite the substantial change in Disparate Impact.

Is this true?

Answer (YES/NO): YES